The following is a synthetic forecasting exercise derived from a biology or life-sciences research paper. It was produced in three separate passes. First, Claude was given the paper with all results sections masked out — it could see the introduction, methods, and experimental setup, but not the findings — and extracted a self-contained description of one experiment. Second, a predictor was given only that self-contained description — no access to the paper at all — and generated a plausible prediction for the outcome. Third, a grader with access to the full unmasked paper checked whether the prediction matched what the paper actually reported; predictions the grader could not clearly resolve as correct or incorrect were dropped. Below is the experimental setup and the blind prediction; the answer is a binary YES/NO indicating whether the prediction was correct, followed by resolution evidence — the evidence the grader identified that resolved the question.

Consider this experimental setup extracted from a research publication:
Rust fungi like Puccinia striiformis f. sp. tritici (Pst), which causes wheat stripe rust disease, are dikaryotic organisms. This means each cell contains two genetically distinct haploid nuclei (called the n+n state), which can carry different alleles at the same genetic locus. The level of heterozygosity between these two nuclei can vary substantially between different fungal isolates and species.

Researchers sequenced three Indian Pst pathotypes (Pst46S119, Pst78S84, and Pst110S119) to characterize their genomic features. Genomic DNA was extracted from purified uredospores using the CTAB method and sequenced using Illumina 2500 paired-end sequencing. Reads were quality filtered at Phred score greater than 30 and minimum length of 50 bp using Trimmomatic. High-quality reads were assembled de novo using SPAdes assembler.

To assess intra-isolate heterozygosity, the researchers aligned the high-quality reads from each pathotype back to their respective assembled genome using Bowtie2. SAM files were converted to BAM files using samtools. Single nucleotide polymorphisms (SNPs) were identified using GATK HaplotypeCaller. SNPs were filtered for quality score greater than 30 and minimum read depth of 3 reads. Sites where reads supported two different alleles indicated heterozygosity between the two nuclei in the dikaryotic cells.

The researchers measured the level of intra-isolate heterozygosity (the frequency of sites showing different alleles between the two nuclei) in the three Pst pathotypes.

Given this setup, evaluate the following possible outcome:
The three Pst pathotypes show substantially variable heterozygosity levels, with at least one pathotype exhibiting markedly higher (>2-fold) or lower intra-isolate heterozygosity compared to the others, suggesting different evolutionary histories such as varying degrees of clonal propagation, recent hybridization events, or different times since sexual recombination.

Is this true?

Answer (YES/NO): NO